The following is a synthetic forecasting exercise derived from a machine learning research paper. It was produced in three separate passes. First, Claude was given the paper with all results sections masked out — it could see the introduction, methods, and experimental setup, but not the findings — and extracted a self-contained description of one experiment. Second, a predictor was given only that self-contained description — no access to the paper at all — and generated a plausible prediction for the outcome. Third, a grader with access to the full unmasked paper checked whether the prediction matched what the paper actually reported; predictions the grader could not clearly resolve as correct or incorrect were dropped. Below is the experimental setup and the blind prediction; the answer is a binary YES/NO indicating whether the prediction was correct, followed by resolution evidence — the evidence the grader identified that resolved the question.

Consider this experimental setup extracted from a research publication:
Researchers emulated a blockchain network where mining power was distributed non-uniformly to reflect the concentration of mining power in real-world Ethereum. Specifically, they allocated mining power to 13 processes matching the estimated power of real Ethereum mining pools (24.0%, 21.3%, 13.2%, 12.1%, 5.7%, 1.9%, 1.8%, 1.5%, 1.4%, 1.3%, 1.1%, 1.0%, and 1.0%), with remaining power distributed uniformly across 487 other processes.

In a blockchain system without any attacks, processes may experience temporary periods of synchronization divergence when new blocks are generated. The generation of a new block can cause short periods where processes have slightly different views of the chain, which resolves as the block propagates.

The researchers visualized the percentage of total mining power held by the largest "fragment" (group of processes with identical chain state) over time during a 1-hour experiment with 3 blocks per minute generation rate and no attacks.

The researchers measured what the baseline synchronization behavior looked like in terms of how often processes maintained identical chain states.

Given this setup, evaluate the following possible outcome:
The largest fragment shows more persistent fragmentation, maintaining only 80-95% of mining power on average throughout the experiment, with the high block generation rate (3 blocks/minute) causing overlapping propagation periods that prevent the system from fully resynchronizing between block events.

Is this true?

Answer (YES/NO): NO